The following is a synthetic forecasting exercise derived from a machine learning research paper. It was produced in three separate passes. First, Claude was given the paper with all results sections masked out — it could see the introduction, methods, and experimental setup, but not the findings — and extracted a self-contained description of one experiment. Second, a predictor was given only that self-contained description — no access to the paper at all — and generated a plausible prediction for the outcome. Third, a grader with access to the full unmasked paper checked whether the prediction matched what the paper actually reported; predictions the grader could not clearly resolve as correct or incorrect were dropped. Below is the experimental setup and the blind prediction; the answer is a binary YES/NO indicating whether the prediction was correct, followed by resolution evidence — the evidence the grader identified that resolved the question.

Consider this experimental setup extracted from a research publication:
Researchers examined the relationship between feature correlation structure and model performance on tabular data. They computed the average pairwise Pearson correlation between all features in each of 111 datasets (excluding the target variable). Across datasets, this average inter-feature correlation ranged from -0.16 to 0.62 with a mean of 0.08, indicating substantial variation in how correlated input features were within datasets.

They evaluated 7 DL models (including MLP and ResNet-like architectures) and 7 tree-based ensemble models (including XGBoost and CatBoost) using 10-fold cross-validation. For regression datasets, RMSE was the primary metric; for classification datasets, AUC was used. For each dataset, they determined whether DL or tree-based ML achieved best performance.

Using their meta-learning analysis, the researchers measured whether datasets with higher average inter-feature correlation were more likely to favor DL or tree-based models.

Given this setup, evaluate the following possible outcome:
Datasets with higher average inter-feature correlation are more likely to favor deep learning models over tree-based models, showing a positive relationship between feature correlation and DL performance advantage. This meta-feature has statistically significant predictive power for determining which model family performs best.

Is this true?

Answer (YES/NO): NO